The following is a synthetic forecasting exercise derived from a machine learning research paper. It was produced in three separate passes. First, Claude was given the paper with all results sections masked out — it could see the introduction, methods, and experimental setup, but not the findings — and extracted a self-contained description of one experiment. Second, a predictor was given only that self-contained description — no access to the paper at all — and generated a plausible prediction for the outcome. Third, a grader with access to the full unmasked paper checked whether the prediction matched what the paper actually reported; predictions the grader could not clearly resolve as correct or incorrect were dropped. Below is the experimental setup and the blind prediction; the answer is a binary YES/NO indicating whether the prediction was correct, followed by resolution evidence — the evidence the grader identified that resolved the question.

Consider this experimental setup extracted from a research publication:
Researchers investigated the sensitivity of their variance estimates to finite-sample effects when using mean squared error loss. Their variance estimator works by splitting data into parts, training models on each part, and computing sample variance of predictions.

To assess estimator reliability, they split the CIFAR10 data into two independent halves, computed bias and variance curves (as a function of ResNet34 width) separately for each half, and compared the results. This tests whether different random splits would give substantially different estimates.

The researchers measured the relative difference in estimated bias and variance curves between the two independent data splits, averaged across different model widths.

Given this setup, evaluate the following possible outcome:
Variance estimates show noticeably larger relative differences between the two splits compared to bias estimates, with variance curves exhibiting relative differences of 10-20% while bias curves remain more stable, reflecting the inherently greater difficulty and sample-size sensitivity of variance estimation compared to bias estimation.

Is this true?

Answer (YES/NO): NO